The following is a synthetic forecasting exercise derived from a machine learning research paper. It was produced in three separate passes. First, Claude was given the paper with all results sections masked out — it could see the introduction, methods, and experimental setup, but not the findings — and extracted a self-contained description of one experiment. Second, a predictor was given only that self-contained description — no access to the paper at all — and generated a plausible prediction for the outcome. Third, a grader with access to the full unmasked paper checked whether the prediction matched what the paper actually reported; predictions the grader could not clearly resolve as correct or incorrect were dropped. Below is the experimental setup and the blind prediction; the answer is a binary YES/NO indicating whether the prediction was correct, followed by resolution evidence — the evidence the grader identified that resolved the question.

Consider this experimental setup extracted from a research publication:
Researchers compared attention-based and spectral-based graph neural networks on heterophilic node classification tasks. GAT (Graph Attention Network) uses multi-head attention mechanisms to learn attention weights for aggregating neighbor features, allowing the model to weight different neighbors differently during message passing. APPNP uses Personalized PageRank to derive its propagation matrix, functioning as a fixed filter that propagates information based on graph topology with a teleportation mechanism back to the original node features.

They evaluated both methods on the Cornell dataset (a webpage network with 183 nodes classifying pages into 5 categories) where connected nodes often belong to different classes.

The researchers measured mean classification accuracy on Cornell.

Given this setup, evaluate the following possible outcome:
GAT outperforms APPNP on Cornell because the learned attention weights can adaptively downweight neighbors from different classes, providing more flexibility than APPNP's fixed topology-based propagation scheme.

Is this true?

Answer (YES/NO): NO